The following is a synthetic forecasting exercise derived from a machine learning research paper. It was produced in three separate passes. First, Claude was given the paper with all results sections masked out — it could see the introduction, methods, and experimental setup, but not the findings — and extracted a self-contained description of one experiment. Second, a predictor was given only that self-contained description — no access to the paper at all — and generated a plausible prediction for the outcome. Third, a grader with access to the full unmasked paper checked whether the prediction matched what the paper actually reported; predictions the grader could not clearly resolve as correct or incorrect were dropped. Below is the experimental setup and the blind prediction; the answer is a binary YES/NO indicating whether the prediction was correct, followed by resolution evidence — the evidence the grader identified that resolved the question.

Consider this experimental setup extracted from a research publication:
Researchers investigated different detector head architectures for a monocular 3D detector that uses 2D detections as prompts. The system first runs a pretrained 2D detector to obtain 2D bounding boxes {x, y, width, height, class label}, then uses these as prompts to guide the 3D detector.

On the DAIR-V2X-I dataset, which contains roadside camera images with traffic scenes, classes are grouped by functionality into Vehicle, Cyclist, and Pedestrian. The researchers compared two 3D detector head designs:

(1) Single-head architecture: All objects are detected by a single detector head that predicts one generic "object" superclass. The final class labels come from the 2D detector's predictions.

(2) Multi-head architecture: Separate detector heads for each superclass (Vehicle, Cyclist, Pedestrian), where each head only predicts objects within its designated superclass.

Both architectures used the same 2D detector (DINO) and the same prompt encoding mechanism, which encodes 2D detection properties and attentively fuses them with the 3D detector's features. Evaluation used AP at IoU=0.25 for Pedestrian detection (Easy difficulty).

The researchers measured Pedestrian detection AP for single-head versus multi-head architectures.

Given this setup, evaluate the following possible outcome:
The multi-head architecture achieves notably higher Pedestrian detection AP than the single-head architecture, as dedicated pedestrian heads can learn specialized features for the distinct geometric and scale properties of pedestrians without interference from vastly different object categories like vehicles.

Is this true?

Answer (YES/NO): YES